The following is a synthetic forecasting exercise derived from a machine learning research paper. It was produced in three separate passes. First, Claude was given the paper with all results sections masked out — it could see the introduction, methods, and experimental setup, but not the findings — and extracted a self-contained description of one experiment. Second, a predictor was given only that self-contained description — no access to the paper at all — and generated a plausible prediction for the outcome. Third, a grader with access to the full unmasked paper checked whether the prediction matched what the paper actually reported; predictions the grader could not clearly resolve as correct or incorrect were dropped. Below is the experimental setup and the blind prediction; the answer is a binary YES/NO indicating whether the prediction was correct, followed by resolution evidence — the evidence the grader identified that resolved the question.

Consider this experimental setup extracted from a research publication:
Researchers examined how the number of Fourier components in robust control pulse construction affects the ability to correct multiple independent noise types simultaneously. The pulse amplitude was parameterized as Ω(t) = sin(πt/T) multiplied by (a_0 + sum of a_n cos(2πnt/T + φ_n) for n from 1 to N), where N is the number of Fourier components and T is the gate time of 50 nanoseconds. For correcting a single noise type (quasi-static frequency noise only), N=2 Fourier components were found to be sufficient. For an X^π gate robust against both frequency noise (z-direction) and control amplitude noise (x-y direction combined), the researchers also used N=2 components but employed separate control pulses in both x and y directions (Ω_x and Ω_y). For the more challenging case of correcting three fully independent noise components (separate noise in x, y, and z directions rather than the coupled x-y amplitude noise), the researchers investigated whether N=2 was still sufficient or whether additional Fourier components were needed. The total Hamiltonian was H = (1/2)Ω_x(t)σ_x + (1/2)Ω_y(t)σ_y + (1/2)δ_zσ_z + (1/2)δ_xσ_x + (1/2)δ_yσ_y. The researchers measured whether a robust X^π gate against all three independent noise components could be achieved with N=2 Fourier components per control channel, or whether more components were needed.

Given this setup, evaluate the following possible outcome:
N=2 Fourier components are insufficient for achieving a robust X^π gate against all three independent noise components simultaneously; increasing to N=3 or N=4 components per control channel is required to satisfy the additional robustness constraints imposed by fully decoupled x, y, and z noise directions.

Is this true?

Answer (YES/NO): YES